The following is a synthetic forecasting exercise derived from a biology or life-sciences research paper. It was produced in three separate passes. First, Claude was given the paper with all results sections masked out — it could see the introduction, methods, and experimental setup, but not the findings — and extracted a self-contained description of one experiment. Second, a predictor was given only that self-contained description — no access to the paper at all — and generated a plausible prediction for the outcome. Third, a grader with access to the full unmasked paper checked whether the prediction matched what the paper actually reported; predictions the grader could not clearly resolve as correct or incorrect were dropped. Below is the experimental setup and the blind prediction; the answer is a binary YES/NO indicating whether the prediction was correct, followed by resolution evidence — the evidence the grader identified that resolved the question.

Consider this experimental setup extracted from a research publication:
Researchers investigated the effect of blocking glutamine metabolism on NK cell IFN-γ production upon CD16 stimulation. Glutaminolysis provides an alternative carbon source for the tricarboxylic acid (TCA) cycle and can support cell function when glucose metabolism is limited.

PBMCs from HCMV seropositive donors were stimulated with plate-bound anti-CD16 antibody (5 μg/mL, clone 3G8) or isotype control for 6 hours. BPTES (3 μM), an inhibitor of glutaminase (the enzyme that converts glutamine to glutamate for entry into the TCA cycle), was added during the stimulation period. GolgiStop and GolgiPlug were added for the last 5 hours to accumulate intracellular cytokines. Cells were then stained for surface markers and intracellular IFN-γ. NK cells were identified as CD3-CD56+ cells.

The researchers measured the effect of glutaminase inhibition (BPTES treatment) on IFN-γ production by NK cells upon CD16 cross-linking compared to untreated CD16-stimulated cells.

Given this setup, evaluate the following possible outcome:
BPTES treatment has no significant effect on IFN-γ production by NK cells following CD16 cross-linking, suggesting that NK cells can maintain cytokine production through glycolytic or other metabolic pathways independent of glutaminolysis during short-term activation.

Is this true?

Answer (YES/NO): NO